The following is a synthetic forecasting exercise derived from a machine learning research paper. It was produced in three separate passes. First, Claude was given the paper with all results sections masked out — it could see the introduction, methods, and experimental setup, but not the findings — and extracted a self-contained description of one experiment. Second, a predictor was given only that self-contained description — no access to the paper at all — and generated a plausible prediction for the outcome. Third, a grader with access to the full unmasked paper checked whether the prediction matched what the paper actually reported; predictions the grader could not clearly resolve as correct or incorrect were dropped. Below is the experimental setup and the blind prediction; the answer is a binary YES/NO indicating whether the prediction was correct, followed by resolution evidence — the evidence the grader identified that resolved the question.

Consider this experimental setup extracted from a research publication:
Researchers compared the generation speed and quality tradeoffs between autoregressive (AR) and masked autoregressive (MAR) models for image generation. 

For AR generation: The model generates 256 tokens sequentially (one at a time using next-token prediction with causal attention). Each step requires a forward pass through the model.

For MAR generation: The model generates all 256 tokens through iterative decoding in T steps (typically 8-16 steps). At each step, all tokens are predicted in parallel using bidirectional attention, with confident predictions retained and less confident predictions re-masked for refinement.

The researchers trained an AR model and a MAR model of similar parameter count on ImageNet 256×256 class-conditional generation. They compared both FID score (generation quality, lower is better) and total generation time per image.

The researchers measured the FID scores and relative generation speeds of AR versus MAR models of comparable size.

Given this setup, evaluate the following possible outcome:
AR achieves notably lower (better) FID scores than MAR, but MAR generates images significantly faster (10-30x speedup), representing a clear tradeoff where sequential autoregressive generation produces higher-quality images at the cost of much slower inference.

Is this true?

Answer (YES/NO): NO